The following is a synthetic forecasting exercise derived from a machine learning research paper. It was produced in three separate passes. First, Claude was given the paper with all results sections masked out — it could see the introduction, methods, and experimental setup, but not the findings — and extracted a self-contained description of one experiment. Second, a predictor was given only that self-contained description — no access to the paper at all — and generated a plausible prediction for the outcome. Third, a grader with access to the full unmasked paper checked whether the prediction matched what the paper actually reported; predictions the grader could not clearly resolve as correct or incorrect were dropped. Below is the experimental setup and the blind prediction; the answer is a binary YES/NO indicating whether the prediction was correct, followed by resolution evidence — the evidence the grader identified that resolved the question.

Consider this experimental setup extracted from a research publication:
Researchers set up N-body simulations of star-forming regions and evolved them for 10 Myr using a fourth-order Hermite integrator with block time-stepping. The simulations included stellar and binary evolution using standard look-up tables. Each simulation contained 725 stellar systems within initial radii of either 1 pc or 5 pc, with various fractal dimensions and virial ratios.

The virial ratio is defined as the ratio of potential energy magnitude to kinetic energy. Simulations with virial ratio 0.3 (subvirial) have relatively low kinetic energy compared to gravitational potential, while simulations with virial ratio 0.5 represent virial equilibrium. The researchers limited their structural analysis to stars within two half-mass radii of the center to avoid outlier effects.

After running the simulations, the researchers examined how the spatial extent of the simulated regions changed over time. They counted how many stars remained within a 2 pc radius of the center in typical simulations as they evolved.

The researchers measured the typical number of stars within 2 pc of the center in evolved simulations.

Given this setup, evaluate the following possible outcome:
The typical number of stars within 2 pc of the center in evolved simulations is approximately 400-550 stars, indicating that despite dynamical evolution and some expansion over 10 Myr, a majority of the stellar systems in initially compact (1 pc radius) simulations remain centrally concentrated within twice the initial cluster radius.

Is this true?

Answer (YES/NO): NO